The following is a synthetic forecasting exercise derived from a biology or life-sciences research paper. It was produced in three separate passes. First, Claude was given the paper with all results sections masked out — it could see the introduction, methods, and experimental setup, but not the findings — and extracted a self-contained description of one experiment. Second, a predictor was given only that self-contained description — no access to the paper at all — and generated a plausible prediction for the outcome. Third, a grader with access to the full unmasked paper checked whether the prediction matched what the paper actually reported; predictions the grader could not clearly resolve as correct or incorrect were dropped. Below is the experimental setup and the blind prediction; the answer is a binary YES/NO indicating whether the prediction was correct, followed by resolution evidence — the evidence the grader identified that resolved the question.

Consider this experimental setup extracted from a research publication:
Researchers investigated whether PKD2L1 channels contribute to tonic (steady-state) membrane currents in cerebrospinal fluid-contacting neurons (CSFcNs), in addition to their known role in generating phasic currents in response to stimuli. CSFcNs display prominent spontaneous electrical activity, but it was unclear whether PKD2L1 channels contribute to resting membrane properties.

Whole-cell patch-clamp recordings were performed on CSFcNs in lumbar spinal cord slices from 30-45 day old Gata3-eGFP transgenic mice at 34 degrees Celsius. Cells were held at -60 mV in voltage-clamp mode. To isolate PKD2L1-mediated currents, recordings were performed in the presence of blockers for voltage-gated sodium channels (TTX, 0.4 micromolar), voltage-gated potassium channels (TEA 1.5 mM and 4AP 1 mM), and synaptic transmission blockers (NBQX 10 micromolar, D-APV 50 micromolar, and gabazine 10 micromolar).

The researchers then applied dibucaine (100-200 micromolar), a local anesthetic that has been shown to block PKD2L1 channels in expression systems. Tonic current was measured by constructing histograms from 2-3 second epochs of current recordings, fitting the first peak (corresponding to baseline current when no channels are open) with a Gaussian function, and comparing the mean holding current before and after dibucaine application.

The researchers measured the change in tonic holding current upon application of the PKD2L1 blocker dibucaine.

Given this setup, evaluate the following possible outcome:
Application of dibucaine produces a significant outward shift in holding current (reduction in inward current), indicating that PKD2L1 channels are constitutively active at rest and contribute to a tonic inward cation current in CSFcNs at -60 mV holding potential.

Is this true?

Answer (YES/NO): YES